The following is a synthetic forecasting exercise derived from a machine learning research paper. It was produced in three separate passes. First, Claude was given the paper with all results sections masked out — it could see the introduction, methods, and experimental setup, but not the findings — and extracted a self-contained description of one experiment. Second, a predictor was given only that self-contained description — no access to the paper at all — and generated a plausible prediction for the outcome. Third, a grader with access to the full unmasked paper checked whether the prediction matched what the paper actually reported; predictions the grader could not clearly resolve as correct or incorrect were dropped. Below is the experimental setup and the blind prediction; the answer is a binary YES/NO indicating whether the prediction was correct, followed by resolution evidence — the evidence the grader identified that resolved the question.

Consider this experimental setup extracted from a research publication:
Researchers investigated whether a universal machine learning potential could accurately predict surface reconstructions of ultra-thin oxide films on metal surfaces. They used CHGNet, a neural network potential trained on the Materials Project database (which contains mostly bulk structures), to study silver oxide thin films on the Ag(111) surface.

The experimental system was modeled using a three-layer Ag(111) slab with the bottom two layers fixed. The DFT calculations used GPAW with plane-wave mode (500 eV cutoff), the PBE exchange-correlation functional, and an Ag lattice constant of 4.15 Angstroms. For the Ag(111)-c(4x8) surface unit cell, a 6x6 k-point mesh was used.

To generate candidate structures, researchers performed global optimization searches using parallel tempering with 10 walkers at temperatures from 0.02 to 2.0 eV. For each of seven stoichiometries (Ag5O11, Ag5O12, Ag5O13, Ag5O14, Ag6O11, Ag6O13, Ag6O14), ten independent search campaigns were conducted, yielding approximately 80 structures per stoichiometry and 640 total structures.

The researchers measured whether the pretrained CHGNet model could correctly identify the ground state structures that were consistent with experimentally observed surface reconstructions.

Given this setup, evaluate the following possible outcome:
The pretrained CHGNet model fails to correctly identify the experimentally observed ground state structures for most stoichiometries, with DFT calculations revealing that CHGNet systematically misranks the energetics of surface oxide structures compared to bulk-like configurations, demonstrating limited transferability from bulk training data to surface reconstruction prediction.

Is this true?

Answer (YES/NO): NO